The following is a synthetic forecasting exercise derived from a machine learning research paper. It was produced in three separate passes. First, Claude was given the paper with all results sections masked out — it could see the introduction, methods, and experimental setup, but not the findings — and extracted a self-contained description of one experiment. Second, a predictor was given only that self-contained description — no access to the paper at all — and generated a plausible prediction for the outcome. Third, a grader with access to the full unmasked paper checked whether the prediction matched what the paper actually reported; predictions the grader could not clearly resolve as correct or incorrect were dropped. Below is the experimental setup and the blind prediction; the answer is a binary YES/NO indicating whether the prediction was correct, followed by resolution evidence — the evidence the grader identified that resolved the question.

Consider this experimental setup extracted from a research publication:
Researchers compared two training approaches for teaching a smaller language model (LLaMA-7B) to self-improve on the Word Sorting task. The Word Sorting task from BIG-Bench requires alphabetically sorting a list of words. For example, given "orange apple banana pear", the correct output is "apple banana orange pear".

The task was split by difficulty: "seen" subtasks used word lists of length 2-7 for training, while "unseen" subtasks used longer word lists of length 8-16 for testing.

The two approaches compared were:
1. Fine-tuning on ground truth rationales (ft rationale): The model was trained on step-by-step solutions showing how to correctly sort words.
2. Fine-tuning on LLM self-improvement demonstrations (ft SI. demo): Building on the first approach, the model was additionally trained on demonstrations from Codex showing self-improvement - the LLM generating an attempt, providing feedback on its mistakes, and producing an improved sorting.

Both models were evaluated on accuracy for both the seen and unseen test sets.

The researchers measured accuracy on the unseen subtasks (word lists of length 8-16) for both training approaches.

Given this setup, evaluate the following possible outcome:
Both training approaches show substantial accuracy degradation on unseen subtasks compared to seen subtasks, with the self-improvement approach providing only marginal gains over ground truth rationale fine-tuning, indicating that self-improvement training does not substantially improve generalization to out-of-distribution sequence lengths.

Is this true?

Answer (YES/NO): NO